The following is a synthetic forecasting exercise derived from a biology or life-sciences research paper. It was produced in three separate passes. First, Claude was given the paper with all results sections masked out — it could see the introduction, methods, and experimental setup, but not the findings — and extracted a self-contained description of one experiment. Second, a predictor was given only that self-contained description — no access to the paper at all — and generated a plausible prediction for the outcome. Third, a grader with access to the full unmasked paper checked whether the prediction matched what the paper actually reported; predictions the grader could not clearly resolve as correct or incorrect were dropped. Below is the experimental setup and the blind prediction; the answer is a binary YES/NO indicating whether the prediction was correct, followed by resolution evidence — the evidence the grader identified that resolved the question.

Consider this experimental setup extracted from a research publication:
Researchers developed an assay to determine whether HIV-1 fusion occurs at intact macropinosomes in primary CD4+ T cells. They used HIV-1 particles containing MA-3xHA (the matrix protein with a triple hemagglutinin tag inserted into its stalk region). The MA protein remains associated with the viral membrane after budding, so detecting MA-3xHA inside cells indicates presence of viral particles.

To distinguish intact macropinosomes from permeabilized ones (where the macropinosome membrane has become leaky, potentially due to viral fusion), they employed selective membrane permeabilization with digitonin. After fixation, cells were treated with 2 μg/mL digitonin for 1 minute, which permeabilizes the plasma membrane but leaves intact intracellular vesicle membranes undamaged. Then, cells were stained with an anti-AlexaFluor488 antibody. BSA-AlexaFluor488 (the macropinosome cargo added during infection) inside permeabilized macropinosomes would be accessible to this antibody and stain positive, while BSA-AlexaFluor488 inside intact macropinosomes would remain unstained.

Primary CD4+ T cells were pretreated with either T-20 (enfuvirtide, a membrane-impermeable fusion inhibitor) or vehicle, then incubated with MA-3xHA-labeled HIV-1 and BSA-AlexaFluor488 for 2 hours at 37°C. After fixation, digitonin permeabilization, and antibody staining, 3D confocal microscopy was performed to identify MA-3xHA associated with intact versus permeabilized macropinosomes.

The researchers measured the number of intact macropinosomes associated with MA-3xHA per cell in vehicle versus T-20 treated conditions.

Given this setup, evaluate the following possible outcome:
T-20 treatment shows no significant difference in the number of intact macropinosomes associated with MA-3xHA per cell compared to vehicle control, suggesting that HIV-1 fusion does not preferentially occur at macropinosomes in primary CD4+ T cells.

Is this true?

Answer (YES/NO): NO